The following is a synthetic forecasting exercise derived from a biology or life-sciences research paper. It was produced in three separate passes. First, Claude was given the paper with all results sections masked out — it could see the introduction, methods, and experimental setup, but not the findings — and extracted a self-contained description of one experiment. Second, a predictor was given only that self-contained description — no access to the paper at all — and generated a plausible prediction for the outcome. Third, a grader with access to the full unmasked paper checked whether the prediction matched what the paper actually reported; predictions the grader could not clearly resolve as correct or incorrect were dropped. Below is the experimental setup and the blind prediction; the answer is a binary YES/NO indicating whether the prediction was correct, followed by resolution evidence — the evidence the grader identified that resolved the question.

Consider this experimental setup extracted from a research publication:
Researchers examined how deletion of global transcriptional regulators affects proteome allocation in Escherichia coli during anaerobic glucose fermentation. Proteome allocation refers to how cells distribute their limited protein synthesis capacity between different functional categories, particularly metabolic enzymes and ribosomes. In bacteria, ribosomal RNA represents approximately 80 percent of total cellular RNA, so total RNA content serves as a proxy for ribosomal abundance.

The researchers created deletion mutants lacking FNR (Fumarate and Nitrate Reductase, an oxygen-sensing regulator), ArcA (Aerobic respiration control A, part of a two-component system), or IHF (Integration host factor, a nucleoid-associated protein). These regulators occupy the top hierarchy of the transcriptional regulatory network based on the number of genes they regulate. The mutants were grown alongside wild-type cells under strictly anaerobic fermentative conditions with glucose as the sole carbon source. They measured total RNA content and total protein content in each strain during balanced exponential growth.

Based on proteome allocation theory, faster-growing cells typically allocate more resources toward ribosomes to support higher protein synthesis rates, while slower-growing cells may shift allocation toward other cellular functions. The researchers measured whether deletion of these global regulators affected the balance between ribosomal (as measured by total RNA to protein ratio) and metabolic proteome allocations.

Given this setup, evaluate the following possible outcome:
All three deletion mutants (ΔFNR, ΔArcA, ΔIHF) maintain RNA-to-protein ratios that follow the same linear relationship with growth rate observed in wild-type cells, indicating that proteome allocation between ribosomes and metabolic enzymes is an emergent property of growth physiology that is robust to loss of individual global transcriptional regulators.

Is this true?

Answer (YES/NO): NO